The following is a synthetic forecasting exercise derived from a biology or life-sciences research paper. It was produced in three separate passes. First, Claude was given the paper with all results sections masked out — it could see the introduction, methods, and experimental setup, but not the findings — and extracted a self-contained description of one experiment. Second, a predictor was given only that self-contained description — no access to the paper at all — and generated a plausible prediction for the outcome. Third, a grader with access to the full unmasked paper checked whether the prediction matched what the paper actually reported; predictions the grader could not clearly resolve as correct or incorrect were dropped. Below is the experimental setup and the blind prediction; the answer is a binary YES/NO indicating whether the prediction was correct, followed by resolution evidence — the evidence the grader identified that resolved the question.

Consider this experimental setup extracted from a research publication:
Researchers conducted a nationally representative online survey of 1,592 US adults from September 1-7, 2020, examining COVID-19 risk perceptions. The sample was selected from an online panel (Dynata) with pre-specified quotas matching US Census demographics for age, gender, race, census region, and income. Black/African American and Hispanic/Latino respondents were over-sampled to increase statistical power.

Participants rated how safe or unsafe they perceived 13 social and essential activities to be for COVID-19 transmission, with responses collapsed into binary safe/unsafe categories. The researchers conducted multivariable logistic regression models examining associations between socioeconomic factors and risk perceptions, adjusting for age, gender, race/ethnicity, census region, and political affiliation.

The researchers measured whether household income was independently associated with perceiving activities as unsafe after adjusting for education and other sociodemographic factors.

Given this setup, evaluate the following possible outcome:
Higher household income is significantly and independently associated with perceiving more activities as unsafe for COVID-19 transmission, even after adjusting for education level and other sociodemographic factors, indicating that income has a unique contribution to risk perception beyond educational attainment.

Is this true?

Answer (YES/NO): NO